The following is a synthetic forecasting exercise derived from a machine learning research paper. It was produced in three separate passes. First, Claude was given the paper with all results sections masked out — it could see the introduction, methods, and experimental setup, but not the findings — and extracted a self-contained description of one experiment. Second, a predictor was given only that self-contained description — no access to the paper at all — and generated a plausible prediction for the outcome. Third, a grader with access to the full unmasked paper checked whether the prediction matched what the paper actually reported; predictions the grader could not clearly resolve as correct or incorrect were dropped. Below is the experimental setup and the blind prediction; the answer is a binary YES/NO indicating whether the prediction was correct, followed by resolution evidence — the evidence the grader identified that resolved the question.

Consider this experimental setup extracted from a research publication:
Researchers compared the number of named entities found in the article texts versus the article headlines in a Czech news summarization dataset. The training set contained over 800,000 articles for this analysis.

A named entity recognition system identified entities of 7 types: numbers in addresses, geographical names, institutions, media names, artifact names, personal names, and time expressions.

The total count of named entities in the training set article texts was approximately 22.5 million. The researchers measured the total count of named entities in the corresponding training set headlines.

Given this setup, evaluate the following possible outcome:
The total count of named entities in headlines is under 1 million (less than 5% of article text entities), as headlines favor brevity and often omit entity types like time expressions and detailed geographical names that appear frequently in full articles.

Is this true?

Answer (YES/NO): YES